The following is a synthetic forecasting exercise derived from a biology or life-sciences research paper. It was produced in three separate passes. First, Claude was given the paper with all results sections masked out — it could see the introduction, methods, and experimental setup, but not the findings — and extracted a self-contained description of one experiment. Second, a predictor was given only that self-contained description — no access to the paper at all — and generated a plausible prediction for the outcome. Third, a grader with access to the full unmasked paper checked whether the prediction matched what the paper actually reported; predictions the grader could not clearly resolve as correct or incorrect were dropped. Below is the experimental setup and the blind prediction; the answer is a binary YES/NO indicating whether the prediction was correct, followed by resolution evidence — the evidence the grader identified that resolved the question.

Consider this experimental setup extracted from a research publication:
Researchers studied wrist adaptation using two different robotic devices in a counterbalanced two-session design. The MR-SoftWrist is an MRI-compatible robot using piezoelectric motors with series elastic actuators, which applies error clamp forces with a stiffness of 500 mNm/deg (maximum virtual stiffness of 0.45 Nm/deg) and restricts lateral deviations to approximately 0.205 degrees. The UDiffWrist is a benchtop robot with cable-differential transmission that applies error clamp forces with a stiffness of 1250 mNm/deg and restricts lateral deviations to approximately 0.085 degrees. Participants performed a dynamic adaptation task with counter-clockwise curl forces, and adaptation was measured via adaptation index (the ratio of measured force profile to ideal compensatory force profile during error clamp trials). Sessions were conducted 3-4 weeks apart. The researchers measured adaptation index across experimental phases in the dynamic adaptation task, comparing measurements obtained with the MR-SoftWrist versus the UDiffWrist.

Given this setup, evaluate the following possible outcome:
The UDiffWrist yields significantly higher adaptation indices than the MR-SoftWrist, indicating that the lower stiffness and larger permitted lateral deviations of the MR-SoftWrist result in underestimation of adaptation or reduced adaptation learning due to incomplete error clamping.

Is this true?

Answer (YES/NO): NO